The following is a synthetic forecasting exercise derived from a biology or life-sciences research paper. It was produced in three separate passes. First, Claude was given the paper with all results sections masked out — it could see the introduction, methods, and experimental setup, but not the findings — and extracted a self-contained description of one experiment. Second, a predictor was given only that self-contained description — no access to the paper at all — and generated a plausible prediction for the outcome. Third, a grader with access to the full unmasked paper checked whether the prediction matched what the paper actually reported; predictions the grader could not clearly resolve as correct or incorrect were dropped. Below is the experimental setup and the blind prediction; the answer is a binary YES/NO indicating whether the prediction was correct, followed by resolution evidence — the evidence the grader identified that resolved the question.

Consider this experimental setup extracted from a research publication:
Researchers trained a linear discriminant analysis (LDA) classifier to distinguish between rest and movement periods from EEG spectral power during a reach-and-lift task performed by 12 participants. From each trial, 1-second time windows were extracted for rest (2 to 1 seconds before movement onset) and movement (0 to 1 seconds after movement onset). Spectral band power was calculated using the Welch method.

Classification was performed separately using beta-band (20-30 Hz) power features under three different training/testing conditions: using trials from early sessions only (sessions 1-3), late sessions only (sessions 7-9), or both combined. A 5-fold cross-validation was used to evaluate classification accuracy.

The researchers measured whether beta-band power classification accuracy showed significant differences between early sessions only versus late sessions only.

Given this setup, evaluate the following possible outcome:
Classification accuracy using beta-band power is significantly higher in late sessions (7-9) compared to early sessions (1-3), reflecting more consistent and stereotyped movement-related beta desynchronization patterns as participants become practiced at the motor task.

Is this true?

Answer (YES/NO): NO